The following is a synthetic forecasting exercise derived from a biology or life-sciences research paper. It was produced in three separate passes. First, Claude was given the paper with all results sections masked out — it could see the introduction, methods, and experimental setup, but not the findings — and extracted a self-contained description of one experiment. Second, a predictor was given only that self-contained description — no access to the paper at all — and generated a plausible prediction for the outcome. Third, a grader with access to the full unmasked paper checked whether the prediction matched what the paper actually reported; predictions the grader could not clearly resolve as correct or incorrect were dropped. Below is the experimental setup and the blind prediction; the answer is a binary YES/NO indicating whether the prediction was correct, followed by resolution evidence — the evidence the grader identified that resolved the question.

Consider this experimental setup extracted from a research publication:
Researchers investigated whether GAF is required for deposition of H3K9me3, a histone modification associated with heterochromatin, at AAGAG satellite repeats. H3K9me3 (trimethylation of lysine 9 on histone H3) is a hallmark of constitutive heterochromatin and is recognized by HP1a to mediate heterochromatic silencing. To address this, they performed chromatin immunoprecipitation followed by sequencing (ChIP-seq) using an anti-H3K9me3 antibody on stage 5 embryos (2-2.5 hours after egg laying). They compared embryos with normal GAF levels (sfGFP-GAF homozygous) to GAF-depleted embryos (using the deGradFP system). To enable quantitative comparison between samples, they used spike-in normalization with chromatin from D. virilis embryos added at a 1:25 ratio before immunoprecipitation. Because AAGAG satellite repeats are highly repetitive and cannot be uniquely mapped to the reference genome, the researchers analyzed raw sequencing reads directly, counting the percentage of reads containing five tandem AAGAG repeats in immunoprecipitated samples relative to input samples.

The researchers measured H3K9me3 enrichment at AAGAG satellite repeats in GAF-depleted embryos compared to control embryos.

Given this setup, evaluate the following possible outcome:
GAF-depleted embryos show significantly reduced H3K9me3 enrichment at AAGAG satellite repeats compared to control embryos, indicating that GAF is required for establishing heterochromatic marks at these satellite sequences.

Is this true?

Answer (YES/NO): YES